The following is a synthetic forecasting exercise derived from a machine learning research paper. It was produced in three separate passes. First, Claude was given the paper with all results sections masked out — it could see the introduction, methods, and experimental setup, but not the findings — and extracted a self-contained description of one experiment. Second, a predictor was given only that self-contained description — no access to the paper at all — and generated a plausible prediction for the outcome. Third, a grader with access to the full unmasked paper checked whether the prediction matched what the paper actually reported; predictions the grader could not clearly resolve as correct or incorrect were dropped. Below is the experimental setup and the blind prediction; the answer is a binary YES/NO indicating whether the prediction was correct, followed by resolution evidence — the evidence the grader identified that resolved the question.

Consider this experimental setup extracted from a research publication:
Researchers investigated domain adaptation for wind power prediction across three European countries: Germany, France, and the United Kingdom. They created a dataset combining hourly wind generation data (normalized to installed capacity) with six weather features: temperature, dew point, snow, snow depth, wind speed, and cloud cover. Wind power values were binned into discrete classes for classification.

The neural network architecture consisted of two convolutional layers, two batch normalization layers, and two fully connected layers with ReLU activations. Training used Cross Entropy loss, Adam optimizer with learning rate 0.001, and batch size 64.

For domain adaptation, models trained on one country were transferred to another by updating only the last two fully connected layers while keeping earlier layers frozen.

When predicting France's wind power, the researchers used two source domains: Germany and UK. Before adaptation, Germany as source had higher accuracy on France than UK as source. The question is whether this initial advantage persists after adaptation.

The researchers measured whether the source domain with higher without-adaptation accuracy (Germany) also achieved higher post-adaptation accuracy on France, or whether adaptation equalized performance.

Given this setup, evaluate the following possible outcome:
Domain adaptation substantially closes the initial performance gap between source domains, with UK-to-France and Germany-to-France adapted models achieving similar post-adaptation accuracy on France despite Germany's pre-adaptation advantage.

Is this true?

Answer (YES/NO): YES